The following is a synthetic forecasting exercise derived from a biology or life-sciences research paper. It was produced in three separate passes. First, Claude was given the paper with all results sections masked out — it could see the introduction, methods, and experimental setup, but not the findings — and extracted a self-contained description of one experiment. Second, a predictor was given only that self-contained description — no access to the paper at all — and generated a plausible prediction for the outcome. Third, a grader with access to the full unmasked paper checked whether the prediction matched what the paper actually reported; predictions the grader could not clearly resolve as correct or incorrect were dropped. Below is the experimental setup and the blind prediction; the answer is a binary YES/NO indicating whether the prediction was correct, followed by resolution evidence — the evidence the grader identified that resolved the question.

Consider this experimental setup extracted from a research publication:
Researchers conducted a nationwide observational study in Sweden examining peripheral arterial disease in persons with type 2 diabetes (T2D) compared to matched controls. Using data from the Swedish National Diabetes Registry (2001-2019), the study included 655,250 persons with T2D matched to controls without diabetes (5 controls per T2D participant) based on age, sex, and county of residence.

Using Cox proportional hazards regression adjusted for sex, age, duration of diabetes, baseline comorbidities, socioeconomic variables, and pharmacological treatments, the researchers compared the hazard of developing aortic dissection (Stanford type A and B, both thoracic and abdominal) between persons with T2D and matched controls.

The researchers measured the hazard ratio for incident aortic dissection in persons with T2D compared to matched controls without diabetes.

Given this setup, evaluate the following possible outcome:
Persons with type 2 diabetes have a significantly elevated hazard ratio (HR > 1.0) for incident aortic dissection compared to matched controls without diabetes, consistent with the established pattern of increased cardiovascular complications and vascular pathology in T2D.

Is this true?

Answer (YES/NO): NO